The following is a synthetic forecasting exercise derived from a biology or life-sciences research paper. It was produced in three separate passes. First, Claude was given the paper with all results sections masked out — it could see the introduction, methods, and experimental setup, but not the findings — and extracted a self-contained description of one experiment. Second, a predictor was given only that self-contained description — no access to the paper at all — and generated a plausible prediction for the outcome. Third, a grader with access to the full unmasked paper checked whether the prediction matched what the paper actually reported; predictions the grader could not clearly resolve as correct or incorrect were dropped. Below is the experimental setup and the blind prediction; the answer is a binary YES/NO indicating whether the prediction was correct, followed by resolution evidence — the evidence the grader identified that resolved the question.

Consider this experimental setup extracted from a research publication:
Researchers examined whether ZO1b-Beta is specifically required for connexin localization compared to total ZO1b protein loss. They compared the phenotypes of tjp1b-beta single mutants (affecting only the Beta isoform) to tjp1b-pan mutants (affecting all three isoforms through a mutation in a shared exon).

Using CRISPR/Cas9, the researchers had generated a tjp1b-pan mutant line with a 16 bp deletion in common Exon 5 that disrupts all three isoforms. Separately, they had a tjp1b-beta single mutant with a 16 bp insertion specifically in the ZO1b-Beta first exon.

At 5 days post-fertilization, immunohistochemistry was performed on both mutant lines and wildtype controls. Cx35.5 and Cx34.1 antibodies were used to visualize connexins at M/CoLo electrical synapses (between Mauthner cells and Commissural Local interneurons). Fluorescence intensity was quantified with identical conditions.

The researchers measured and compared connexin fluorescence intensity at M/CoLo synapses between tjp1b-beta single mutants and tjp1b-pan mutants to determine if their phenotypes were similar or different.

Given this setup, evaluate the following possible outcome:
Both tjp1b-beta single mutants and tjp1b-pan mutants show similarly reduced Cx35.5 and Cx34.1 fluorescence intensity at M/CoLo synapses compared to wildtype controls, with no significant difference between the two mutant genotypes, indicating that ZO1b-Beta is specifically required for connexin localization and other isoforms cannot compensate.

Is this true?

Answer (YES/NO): NO